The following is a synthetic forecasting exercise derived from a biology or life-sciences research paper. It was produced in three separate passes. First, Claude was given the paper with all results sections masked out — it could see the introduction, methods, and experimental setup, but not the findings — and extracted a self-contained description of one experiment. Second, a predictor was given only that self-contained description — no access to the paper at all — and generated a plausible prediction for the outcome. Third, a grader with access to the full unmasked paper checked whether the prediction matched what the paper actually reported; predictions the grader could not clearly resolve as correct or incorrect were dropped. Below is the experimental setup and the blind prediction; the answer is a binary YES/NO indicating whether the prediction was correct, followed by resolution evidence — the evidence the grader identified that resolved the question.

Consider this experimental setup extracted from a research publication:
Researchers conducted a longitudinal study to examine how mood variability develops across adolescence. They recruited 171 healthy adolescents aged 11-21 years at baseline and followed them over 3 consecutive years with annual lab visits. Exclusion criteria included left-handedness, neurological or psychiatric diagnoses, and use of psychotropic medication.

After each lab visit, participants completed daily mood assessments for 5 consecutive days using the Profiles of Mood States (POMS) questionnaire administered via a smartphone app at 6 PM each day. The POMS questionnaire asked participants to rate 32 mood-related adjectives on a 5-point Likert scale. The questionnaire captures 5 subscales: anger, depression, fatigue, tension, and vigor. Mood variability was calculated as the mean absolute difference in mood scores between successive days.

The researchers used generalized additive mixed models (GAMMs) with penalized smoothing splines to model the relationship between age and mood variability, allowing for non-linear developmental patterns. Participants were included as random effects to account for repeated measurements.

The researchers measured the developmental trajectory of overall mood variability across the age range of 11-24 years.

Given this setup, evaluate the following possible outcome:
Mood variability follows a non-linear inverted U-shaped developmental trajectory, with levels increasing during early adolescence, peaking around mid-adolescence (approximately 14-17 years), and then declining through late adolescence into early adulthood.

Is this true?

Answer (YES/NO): NO